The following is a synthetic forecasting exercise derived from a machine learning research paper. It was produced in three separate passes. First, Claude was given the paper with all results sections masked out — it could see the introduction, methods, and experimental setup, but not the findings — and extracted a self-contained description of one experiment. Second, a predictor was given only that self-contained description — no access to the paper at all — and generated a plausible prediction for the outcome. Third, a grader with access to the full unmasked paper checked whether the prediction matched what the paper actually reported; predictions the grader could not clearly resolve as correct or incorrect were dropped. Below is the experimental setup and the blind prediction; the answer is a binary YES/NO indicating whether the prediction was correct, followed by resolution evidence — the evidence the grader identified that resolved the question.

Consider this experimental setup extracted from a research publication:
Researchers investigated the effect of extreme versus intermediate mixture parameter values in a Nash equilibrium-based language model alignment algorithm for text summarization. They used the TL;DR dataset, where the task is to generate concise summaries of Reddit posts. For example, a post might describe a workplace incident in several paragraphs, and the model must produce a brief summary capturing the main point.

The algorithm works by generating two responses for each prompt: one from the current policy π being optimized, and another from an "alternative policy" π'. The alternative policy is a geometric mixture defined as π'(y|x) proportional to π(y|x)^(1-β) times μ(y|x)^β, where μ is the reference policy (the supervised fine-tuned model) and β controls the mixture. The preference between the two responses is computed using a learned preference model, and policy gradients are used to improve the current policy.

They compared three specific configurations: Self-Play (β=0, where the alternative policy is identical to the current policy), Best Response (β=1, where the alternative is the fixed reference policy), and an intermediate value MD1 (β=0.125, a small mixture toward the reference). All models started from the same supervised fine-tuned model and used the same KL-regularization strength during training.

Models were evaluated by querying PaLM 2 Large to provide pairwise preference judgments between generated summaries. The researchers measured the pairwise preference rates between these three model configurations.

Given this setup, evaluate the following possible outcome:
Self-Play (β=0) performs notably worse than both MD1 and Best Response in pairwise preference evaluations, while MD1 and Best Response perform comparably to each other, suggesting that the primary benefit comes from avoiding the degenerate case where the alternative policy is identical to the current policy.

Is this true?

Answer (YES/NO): NO